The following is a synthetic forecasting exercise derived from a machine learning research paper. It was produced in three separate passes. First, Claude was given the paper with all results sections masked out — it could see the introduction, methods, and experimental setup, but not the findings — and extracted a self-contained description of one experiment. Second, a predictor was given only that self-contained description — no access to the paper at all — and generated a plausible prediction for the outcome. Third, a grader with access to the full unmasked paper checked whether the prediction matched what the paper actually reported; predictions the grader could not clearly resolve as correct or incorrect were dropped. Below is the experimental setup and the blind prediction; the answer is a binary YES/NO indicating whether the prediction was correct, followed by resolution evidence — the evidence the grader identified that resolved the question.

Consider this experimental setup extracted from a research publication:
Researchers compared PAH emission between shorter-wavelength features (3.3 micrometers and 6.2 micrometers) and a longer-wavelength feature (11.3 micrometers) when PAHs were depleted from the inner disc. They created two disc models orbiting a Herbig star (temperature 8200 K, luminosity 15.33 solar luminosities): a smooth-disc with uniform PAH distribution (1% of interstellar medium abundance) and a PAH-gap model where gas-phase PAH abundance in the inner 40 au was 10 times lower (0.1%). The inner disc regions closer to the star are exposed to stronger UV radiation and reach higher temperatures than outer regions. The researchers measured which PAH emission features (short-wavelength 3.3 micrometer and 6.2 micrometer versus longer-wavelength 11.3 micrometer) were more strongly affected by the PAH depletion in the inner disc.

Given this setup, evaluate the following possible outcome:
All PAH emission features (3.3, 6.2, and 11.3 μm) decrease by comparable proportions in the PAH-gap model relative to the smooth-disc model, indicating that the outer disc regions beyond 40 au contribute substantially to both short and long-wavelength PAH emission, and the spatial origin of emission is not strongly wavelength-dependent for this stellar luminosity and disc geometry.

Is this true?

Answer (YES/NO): NO